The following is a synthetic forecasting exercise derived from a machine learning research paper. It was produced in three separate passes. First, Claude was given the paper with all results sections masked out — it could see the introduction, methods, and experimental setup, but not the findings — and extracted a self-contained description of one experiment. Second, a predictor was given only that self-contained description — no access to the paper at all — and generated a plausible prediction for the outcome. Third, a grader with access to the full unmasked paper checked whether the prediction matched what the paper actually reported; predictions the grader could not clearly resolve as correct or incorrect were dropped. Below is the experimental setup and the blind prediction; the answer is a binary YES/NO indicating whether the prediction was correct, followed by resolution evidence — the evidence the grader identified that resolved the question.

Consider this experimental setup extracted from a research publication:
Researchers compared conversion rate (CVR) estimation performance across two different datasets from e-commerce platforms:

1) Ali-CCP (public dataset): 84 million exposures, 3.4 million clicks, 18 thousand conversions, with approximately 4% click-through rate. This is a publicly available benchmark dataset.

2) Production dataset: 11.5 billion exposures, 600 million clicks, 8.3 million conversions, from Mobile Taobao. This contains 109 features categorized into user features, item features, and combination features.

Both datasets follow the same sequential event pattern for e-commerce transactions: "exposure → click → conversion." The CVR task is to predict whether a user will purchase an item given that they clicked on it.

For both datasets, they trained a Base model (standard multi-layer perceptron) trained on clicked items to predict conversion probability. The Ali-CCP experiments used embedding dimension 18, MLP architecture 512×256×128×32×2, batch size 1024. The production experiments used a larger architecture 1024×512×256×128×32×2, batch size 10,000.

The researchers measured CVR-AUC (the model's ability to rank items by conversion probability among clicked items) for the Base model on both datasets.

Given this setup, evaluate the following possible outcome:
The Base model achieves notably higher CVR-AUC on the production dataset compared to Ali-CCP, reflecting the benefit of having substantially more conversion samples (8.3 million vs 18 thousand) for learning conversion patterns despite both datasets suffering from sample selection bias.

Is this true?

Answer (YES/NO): YES